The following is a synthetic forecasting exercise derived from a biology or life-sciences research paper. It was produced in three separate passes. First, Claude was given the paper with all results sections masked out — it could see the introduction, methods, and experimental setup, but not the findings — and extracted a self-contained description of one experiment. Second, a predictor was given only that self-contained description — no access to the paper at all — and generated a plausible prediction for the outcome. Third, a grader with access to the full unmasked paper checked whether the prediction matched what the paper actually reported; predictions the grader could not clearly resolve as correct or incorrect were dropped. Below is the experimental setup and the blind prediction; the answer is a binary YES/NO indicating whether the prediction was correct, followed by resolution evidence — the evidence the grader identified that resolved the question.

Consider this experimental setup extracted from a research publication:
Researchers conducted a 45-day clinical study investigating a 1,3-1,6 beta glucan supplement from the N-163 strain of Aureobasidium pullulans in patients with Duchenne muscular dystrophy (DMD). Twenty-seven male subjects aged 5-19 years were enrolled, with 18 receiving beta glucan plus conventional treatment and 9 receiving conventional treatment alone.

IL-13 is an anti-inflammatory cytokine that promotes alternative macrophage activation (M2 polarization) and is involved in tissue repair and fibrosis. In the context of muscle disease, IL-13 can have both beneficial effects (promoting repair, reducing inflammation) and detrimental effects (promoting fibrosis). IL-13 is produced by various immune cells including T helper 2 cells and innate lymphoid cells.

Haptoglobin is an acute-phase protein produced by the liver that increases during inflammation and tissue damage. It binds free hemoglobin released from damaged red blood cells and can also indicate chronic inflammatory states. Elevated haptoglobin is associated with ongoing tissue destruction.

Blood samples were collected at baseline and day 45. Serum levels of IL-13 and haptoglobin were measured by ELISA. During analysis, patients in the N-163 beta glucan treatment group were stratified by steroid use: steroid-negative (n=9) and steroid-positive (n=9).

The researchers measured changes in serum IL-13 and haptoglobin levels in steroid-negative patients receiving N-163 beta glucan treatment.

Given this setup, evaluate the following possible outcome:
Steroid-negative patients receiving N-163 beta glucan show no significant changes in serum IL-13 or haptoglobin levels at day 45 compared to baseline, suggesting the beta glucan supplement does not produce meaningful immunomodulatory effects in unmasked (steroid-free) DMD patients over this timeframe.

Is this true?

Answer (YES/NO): NO